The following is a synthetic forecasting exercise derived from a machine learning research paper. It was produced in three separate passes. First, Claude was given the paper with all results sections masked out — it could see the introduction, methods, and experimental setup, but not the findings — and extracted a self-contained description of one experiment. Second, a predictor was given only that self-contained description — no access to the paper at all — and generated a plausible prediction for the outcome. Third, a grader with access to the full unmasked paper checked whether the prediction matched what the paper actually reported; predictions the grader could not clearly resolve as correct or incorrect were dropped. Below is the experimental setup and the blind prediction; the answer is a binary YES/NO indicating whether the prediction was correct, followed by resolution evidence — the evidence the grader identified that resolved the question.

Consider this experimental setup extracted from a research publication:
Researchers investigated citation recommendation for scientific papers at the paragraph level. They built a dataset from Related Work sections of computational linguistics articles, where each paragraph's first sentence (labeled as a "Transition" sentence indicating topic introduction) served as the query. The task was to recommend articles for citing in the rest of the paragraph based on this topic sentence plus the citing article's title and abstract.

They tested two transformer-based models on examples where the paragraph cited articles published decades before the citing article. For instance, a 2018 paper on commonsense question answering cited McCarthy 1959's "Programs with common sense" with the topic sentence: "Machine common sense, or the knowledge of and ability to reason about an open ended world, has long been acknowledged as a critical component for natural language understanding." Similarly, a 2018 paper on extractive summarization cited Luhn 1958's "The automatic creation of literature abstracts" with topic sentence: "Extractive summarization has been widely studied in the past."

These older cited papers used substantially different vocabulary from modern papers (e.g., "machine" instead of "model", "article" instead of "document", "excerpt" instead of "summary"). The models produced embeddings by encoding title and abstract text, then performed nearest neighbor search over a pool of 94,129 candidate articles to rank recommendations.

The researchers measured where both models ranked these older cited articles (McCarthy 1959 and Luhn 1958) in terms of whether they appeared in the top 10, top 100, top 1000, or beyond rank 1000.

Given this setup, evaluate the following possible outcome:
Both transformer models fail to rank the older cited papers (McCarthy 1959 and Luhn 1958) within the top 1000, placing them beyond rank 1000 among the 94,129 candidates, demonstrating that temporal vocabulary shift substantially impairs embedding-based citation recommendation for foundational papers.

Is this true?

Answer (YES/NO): YES